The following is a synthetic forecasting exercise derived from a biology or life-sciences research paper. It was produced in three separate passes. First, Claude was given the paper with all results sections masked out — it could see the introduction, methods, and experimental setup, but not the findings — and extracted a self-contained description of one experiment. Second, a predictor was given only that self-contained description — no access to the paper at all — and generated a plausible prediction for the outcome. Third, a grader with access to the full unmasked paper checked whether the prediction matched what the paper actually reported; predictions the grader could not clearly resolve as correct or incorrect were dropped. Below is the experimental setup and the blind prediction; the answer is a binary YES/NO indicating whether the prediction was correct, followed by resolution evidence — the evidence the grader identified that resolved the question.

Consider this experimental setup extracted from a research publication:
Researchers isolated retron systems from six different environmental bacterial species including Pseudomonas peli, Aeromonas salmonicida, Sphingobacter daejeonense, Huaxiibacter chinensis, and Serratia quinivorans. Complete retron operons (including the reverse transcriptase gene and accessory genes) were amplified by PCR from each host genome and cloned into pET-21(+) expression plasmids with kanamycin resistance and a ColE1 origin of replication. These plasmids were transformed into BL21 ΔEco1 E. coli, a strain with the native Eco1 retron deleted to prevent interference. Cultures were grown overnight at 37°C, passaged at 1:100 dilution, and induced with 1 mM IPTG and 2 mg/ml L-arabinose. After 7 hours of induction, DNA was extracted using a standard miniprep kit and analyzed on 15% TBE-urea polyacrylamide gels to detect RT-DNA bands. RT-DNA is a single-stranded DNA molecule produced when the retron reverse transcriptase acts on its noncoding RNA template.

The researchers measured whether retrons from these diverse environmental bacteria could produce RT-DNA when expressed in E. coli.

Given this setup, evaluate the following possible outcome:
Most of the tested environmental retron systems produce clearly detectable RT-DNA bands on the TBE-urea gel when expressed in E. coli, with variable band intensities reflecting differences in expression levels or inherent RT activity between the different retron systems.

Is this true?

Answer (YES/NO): YES